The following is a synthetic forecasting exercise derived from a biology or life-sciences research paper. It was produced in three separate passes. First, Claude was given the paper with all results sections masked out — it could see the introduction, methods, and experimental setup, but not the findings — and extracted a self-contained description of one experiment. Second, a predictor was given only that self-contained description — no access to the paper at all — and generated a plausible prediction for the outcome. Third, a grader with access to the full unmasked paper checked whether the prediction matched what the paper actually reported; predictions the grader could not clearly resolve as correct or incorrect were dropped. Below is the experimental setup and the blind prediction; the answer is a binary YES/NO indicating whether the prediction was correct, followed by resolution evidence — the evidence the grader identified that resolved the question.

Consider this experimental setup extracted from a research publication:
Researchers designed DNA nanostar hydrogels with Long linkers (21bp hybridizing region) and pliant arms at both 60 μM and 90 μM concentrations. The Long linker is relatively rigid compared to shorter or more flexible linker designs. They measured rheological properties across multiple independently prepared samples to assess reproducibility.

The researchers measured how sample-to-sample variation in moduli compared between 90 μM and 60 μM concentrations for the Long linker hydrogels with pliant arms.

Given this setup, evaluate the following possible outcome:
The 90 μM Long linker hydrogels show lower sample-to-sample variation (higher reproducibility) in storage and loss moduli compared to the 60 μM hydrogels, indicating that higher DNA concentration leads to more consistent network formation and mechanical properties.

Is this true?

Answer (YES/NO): NO